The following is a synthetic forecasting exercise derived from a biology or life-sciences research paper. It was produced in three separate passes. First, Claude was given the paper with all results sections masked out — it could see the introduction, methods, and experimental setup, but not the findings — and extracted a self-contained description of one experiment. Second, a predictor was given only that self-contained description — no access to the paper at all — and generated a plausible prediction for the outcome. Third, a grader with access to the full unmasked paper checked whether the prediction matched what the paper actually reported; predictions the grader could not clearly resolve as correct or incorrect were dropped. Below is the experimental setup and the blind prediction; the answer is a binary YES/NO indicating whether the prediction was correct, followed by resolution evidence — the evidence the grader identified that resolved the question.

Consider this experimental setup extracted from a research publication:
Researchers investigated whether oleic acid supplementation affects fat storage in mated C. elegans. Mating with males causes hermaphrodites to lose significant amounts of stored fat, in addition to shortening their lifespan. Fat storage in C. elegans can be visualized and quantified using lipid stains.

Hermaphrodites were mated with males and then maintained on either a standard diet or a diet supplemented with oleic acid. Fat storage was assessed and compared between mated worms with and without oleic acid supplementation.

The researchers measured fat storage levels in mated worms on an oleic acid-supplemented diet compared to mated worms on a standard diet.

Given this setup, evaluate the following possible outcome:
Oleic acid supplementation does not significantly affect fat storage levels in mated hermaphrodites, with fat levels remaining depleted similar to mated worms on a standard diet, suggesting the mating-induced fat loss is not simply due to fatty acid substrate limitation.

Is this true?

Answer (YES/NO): NO